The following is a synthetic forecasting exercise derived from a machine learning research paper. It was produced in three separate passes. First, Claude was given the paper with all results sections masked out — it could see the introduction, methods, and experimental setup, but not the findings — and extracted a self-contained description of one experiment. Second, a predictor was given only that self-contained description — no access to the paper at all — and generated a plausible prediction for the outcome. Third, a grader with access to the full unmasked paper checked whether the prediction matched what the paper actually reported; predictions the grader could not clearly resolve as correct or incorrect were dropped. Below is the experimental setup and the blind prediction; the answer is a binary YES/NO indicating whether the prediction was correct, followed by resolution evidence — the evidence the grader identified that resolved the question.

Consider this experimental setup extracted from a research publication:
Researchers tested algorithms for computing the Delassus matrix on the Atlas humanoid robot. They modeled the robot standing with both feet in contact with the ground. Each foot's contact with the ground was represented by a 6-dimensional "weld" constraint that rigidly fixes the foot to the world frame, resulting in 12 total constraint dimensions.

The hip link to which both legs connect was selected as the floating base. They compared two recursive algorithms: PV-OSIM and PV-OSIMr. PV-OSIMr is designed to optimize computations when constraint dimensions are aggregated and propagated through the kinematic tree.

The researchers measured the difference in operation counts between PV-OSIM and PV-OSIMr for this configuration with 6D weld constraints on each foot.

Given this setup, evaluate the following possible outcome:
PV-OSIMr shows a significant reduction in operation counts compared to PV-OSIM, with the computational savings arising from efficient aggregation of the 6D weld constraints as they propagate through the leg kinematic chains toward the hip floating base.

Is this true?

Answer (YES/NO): NO